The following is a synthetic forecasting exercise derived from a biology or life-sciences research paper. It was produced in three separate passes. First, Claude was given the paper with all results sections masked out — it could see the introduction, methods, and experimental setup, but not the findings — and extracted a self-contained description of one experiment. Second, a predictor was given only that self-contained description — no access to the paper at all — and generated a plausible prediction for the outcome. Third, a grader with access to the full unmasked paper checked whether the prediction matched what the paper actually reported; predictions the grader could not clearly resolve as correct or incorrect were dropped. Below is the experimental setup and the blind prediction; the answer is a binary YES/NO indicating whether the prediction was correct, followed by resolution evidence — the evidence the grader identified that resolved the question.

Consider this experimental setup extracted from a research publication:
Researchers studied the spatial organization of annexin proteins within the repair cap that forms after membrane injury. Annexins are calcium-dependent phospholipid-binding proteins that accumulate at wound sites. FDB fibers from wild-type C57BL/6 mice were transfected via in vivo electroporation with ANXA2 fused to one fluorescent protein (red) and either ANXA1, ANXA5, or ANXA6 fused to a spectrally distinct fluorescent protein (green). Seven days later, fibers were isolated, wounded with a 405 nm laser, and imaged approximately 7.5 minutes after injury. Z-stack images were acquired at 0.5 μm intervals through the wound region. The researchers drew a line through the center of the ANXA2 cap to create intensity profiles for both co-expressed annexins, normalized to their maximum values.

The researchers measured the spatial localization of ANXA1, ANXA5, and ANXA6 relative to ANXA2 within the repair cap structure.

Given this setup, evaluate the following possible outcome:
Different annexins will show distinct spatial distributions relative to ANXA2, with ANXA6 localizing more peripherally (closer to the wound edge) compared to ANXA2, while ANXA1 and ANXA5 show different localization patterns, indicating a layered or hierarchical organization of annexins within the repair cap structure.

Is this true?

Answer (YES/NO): NO